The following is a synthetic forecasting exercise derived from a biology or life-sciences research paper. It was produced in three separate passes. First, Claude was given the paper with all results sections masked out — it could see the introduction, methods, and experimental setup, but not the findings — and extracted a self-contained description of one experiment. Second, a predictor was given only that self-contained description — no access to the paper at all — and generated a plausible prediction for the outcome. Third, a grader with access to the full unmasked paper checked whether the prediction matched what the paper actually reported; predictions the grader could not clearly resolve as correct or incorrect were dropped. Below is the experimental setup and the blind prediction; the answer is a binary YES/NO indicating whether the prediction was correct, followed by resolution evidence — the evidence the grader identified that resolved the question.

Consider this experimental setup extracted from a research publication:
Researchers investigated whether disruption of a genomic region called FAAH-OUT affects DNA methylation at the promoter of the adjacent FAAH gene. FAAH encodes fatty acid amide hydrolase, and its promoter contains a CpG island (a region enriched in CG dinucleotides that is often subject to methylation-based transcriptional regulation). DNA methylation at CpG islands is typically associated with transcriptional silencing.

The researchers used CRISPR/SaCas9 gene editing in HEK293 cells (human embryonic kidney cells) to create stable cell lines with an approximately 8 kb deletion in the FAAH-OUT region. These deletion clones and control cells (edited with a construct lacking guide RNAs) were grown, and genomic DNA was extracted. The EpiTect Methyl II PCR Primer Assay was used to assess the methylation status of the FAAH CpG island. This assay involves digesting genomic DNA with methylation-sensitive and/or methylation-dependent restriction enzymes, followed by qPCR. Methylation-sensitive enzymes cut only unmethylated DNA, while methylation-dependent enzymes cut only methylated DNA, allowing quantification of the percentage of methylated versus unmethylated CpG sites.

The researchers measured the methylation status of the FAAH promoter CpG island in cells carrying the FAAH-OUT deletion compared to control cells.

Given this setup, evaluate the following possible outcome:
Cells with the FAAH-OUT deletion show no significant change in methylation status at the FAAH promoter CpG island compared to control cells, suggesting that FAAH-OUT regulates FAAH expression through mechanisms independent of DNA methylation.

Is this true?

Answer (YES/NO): NO